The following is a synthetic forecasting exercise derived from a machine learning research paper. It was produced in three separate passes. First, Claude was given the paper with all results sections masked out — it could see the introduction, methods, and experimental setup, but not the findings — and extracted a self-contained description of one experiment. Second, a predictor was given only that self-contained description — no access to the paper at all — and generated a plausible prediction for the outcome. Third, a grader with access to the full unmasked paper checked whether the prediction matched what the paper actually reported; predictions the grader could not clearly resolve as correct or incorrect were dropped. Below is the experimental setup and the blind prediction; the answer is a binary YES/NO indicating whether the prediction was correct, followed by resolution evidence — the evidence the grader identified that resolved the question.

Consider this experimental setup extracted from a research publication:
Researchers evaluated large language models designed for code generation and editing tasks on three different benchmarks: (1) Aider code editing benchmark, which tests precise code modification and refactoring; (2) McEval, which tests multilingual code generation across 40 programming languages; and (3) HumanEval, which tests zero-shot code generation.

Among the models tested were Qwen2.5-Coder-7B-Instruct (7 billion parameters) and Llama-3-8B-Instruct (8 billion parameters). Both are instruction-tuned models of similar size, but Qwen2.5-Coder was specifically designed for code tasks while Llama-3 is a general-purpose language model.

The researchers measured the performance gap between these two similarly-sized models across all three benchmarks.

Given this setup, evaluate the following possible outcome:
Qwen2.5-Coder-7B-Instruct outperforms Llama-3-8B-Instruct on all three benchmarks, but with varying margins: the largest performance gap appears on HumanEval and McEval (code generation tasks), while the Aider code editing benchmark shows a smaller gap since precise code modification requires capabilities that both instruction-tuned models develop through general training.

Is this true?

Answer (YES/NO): YES